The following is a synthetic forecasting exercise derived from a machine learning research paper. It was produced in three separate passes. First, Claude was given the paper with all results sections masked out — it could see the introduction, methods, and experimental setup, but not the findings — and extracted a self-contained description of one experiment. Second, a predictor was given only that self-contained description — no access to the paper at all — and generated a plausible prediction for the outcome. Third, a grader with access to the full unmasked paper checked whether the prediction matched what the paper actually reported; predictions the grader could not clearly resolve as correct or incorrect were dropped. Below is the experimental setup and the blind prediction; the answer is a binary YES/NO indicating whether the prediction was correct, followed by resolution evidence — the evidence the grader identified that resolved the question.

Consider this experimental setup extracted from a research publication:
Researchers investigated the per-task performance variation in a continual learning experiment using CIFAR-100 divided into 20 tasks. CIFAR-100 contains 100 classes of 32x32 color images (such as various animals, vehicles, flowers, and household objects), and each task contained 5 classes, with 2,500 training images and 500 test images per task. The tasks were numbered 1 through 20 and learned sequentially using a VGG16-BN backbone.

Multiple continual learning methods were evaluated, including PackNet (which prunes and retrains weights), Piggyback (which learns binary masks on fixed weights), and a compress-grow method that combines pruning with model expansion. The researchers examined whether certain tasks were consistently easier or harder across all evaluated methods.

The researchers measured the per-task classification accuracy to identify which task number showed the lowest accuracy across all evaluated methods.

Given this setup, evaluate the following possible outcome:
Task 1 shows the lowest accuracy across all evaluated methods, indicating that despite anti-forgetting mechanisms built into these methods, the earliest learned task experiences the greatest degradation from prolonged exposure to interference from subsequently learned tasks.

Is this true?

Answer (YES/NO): NO